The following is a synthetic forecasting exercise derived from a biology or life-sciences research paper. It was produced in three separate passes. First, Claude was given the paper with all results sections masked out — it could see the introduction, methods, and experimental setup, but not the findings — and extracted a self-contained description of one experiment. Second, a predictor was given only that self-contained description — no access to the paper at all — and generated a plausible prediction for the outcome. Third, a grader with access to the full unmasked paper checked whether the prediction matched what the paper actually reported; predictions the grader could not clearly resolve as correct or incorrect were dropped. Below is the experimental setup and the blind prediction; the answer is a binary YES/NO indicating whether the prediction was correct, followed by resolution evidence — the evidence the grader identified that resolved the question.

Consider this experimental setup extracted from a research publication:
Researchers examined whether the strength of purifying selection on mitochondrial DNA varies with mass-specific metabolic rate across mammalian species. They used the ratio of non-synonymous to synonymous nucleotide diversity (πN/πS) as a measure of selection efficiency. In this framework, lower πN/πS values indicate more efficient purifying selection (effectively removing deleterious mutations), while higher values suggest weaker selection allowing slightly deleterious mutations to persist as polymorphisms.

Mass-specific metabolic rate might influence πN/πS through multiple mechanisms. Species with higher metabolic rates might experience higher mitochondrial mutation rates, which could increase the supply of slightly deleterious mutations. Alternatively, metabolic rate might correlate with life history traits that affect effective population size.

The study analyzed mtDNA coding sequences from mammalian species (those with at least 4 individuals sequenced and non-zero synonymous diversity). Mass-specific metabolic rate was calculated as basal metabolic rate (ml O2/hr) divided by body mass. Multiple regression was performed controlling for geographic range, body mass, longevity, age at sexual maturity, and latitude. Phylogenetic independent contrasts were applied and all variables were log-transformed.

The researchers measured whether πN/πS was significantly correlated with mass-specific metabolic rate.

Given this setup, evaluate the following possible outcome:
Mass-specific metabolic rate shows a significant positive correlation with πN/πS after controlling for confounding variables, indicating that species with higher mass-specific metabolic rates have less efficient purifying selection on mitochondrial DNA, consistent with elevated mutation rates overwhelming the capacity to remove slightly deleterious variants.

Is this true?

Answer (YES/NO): NO